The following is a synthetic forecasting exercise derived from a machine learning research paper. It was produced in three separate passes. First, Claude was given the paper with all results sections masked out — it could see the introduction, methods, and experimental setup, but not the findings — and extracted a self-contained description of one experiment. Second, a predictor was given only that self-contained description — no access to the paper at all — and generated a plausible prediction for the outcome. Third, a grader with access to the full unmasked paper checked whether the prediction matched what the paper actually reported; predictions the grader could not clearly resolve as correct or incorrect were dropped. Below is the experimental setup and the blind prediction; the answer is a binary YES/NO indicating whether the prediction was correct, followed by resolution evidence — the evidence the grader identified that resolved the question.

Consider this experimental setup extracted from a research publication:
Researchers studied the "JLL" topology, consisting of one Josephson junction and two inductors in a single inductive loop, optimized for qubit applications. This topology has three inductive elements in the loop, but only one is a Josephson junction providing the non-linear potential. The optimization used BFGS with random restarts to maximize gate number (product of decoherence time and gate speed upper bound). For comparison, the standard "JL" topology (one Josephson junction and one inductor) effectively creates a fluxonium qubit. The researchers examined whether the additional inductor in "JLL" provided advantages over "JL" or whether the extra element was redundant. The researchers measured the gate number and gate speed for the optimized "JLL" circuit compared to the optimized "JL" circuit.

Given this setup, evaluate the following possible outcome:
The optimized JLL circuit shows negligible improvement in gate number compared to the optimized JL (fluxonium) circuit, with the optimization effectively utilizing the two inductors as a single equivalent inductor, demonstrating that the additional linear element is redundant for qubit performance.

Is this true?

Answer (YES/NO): NO